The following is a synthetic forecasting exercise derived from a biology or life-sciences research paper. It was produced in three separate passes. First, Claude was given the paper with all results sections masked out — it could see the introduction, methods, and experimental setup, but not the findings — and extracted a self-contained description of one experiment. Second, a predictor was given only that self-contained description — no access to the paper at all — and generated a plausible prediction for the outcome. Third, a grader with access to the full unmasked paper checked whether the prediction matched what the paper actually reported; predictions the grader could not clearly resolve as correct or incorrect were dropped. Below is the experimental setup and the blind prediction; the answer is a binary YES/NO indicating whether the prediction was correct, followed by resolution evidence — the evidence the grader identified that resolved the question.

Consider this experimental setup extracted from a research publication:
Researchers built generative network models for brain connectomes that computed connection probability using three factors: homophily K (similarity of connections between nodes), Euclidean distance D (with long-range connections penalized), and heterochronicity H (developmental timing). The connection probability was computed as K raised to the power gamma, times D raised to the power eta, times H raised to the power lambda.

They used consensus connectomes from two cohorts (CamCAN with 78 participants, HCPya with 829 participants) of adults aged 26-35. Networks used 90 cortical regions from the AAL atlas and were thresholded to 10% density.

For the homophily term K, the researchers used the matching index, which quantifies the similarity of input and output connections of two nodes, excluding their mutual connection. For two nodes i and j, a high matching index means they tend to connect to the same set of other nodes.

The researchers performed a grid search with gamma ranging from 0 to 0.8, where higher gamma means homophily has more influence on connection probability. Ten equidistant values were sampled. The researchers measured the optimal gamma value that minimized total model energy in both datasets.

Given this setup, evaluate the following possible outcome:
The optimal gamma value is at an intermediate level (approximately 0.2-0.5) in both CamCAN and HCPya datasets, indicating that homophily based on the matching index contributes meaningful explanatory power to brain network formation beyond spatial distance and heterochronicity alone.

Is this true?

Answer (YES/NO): YES